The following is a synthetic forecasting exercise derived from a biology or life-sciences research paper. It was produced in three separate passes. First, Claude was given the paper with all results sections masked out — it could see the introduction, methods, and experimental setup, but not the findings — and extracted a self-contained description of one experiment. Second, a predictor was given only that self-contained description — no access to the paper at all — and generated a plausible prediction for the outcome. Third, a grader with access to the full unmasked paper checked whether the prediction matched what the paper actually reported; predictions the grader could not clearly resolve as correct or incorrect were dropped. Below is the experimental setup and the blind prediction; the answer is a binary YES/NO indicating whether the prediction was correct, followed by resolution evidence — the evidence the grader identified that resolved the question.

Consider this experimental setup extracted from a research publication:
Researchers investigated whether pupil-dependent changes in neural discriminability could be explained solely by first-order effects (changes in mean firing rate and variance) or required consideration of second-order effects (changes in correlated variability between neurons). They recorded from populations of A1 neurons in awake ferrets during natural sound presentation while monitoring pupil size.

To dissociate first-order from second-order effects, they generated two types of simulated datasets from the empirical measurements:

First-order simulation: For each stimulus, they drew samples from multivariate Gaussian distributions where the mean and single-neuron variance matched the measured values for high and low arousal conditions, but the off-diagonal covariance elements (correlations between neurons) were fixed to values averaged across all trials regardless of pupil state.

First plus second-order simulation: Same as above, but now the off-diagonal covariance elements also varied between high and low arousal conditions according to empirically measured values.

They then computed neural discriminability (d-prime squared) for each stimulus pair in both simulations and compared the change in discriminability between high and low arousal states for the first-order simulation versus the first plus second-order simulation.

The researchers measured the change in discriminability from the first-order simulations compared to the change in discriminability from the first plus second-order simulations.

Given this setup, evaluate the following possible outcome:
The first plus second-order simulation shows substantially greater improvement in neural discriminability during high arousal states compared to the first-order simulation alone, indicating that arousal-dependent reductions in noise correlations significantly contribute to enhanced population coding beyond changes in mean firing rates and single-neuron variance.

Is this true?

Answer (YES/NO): NO